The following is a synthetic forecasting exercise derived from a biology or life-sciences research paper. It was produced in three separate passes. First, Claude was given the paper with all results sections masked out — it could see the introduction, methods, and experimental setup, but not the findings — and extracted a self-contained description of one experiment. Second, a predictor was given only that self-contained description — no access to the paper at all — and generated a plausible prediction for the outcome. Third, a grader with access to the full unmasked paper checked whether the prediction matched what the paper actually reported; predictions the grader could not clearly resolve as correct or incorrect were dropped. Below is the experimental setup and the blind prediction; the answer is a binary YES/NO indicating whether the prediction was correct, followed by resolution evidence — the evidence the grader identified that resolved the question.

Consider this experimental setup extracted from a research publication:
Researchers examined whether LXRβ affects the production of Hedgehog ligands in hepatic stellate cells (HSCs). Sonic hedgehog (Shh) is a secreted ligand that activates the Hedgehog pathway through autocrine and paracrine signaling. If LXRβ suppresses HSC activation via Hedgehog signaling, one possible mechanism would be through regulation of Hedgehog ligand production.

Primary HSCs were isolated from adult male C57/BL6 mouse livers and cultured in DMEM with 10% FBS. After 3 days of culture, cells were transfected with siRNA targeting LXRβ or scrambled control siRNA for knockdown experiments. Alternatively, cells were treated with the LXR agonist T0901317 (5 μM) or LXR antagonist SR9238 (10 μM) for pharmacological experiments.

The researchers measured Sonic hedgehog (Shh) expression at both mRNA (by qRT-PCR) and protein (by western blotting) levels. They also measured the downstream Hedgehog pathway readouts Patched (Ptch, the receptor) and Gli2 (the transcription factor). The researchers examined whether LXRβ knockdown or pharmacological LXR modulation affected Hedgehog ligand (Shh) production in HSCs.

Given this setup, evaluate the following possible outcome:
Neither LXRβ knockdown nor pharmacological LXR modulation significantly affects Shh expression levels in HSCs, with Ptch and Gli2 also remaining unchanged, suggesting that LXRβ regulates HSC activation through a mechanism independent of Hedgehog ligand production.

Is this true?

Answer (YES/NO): NO